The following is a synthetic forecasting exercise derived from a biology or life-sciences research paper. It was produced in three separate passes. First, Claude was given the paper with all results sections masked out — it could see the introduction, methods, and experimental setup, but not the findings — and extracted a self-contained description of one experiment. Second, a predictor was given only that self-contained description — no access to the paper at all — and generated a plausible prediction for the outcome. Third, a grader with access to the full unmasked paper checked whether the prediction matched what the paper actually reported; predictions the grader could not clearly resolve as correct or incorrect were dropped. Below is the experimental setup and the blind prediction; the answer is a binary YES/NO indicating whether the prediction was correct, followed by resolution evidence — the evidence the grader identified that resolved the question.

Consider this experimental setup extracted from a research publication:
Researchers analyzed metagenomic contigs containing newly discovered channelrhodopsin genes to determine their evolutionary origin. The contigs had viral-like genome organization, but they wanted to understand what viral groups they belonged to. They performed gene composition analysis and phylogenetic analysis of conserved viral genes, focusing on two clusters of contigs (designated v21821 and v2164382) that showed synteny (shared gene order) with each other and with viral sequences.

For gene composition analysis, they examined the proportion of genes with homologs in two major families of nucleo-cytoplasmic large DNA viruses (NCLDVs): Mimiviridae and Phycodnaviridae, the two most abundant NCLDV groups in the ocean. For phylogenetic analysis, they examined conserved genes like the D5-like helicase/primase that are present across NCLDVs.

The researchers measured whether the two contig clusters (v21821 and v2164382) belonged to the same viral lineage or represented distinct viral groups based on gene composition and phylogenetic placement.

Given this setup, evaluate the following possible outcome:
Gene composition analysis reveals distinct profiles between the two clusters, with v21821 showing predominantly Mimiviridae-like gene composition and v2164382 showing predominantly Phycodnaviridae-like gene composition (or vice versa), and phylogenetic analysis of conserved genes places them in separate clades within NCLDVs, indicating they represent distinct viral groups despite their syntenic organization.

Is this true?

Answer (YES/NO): YES